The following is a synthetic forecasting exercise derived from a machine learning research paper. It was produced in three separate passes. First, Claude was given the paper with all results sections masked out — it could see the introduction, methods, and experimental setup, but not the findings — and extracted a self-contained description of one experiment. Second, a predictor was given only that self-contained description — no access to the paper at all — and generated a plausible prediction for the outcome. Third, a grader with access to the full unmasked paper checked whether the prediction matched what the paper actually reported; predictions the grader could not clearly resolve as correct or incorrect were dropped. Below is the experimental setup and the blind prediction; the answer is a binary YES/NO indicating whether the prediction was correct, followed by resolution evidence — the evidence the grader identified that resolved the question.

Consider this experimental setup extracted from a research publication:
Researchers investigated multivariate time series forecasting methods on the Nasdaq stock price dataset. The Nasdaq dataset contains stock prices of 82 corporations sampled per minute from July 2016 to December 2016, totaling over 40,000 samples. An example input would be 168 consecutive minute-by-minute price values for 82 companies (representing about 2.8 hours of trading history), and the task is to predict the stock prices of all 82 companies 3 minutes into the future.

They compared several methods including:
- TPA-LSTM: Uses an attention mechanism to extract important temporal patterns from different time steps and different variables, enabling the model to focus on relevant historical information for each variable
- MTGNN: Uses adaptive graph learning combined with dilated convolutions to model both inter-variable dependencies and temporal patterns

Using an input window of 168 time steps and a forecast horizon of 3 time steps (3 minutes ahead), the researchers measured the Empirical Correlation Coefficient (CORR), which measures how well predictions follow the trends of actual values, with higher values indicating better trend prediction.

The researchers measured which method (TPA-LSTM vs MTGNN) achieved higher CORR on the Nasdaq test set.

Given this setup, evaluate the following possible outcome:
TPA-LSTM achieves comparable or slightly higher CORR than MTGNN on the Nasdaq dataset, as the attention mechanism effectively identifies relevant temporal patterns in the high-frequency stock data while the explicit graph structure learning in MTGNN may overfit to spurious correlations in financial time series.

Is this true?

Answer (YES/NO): NO